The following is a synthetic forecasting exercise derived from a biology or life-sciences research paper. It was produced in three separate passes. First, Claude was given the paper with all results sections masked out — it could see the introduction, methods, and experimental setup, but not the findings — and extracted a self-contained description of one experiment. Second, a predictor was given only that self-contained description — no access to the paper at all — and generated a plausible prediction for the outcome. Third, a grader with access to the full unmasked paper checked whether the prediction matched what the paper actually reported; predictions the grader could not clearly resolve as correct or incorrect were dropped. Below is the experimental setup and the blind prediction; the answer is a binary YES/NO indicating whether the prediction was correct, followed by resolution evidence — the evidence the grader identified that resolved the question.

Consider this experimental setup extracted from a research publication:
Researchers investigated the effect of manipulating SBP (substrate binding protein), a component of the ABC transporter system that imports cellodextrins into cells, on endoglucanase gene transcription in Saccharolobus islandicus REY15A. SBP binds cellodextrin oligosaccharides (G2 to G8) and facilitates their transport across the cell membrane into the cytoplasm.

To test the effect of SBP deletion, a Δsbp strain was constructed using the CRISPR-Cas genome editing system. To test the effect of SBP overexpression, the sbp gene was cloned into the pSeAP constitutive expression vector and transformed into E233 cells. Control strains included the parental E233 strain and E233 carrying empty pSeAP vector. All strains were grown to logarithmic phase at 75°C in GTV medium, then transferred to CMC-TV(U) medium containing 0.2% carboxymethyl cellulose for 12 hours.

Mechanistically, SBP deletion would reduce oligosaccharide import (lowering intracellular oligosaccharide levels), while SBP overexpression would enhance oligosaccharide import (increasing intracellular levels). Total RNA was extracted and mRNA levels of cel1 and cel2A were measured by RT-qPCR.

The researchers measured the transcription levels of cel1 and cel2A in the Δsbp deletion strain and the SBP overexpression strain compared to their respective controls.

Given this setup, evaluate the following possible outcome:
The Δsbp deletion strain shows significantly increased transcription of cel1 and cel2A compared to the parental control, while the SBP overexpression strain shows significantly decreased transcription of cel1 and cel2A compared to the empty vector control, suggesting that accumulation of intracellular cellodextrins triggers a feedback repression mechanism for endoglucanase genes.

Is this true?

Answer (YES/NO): NO